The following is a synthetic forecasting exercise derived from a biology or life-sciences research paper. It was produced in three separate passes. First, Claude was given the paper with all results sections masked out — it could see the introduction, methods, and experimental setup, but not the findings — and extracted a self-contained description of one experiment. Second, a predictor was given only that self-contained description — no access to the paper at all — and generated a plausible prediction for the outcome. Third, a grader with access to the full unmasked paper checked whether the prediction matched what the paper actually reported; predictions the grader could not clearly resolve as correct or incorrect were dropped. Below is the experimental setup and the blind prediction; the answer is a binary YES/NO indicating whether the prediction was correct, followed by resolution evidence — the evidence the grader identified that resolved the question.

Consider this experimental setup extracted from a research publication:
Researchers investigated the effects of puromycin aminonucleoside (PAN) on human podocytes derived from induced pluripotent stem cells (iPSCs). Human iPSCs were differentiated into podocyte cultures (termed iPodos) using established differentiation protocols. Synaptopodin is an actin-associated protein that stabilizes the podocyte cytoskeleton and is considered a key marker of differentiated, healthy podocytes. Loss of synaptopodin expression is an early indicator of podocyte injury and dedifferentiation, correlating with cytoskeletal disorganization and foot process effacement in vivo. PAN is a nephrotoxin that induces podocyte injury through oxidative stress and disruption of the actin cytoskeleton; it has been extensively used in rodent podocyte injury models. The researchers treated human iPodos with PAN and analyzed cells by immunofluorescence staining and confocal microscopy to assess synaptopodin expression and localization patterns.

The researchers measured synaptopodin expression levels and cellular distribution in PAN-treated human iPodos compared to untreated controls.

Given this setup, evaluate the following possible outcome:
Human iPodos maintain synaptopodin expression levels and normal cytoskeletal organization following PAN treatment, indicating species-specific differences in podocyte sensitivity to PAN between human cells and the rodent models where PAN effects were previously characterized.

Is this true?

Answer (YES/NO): NO